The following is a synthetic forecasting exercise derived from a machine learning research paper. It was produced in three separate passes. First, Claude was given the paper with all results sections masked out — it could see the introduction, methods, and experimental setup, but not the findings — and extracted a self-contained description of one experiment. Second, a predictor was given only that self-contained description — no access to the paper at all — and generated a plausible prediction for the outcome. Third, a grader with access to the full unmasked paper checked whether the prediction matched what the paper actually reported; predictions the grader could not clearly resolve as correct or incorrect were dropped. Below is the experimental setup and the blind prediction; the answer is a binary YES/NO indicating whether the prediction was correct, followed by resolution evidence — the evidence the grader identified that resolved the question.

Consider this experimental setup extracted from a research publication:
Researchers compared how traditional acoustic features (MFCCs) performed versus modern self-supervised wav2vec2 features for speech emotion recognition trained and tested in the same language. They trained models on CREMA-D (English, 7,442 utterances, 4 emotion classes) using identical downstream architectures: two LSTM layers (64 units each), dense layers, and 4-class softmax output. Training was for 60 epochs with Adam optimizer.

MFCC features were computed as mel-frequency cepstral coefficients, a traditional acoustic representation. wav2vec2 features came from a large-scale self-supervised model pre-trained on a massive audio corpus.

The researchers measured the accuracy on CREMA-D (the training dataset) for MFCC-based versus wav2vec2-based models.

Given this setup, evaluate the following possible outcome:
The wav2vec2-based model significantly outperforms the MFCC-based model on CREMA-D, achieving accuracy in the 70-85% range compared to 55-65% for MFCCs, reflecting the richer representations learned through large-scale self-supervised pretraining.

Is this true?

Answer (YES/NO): NO